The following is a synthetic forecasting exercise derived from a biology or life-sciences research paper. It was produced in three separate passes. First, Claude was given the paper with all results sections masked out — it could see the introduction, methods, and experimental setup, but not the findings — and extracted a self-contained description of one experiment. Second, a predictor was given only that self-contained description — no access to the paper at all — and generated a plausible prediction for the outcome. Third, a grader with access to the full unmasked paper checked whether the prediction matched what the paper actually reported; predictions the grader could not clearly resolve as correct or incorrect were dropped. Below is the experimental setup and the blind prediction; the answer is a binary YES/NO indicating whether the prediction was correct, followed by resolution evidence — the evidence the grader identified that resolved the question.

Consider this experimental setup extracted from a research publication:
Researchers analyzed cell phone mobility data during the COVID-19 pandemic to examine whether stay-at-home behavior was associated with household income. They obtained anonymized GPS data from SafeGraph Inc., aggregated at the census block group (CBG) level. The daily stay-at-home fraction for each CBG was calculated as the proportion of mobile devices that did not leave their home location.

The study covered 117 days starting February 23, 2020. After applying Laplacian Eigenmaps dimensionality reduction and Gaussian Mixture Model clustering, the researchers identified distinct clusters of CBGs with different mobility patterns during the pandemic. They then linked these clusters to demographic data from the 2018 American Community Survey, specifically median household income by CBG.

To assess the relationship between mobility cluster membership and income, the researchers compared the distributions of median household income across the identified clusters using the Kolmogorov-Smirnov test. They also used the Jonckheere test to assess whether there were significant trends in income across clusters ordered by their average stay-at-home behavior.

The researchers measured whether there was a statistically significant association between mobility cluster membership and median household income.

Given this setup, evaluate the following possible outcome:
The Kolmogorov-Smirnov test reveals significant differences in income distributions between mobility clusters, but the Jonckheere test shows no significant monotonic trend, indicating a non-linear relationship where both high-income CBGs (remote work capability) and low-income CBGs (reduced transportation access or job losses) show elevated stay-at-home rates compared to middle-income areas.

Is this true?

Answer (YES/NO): NO